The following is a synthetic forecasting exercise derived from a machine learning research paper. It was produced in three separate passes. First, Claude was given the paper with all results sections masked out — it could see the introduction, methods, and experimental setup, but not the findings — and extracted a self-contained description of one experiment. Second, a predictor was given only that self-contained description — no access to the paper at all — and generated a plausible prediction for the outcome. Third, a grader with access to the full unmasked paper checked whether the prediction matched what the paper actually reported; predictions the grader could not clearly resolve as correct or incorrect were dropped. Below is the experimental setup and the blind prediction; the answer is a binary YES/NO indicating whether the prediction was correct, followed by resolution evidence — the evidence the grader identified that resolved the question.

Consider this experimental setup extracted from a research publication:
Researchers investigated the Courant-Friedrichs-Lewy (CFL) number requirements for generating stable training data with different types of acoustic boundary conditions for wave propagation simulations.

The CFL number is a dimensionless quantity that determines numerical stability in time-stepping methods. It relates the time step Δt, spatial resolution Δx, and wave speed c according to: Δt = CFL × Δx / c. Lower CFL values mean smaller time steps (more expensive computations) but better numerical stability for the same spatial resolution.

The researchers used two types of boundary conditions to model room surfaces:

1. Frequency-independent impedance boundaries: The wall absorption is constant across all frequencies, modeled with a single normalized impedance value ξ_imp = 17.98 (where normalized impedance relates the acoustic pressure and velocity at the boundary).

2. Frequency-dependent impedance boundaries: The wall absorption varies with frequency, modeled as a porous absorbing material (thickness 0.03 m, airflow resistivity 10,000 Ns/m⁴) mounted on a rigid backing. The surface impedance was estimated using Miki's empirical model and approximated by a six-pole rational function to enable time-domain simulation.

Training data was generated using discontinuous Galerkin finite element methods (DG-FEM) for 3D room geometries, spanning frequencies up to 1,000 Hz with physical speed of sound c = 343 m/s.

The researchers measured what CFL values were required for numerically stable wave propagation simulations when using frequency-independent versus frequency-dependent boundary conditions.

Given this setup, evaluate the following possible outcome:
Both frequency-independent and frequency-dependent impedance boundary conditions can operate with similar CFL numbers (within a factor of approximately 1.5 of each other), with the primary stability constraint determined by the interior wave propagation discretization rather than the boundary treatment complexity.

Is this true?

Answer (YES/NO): NO